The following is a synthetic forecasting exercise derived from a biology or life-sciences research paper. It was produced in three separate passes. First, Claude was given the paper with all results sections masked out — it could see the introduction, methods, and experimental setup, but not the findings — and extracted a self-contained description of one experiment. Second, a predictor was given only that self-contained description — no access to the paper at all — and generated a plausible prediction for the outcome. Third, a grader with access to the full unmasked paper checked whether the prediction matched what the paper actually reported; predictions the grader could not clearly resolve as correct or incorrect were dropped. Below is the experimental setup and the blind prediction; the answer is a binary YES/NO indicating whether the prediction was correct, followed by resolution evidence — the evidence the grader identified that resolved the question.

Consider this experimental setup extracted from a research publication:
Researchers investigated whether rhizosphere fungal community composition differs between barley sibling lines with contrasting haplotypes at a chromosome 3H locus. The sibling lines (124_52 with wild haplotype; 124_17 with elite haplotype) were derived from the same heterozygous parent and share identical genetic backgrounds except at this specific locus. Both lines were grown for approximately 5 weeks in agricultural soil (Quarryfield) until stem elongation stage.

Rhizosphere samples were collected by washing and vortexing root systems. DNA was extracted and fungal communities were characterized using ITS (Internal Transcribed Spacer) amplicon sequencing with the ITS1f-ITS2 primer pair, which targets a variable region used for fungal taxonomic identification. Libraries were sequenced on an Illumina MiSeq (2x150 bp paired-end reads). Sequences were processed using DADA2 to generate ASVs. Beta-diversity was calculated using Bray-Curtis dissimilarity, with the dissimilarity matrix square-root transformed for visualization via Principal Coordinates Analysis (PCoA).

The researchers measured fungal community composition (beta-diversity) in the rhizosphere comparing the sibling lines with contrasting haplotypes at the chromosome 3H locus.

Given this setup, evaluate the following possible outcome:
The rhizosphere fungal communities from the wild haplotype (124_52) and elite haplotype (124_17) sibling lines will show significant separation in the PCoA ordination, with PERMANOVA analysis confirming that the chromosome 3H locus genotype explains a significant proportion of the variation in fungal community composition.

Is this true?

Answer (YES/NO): NO